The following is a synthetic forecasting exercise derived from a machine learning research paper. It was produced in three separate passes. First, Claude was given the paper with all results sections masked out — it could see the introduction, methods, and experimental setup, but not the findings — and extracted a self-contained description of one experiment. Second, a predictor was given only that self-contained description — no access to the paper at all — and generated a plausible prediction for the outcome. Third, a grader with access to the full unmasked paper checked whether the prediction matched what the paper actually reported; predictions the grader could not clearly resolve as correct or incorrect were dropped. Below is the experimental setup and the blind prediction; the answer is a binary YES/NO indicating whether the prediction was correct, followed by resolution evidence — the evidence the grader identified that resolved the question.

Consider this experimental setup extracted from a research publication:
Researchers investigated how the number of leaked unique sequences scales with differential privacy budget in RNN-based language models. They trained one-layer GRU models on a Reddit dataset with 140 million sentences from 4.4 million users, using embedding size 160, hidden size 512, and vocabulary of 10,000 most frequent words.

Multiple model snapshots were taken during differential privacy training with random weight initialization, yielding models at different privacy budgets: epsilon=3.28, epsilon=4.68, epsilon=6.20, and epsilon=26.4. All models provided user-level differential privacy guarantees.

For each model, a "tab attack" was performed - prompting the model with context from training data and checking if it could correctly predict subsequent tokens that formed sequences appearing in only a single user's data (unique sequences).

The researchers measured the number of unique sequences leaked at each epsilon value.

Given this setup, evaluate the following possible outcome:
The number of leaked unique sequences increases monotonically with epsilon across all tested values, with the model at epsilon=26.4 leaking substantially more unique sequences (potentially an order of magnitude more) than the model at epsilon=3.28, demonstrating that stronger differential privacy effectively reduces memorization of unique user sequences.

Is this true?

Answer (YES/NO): NO